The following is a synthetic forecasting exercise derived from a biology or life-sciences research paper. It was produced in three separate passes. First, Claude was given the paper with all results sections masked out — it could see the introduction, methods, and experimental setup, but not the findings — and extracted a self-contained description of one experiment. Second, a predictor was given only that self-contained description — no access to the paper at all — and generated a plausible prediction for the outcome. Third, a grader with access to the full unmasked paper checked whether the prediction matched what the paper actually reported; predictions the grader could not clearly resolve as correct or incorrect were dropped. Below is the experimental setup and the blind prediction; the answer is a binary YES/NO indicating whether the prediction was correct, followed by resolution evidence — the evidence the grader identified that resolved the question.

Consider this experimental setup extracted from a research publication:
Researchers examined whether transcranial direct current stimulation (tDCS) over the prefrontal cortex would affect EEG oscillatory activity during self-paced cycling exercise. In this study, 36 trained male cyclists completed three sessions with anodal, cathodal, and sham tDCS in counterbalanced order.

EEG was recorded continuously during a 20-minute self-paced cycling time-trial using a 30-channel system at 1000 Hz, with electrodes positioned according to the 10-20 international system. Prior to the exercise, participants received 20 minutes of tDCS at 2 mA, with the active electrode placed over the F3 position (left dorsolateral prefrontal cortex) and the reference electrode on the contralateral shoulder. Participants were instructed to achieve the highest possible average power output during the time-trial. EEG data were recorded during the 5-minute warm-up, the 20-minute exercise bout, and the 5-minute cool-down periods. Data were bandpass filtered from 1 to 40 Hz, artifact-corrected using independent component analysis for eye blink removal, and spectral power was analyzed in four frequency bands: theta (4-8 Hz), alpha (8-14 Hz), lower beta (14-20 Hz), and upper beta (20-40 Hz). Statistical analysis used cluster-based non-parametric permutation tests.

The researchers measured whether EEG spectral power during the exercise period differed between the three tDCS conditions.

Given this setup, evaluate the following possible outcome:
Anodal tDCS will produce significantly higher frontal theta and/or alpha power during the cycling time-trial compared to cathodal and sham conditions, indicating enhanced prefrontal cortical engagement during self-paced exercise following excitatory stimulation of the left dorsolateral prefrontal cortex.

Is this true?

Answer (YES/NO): NO